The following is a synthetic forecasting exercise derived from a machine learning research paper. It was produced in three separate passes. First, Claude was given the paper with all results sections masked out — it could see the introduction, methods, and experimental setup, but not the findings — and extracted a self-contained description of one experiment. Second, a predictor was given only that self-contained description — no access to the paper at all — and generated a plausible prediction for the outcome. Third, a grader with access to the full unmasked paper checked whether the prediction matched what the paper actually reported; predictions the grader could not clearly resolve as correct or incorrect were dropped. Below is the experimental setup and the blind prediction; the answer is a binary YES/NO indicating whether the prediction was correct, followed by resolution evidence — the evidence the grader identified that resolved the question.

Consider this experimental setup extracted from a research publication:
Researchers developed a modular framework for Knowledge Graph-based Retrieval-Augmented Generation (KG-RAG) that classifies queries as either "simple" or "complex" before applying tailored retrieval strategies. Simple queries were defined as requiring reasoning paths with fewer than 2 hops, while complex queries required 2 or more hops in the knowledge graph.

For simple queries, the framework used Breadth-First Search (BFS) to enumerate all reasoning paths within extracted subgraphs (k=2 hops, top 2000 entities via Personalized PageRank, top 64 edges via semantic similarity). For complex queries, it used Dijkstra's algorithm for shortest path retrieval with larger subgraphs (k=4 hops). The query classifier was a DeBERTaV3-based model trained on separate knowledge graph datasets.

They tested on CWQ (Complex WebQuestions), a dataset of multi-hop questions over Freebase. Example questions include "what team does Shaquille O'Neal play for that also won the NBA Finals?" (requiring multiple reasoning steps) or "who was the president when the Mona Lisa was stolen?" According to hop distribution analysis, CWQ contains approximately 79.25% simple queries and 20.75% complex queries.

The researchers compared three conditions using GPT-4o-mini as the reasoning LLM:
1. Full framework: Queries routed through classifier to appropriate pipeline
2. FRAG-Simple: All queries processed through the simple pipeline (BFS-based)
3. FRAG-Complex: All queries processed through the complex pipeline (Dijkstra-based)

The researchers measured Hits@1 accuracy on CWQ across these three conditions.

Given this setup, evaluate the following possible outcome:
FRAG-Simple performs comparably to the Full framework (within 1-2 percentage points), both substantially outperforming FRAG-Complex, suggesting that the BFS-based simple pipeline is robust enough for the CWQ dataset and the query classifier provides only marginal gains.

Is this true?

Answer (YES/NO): NO